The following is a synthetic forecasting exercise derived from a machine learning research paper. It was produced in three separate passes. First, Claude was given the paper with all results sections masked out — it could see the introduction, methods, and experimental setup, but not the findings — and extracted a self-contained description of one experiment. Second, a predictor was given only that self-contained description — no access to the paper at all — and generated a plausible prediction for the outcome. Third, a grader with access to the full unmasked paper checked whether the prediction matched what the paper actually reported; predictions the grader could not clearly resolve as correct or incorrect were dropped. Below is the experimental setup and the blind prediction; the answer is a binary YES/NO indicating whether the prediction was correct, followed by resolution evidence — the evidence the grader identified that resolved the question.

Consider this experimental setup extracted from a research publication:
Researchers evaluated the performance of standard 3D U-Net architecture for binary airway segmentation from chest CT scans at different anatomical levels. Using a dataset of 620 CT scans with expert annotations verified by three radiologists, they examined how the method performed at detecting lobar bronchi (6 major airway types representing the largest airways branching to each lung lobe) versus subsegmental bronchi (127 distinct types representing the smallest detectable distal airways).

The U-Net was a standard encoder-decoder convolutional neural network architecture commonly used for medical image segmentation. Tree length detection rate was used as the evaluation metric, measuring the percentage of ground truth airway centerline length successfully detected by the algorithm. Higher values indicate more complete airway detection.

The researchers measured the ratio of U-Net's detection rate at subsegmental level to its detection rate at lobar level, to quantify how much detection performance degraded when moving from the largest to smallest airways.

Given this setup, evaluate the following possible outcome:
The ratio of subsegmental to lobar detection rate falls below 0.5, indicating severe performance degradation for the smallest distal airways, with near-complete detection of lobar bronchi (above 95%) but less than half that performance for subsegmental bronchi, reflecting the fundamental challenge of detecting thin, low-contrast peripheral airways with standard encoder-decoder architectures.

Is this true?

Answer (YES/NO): NO